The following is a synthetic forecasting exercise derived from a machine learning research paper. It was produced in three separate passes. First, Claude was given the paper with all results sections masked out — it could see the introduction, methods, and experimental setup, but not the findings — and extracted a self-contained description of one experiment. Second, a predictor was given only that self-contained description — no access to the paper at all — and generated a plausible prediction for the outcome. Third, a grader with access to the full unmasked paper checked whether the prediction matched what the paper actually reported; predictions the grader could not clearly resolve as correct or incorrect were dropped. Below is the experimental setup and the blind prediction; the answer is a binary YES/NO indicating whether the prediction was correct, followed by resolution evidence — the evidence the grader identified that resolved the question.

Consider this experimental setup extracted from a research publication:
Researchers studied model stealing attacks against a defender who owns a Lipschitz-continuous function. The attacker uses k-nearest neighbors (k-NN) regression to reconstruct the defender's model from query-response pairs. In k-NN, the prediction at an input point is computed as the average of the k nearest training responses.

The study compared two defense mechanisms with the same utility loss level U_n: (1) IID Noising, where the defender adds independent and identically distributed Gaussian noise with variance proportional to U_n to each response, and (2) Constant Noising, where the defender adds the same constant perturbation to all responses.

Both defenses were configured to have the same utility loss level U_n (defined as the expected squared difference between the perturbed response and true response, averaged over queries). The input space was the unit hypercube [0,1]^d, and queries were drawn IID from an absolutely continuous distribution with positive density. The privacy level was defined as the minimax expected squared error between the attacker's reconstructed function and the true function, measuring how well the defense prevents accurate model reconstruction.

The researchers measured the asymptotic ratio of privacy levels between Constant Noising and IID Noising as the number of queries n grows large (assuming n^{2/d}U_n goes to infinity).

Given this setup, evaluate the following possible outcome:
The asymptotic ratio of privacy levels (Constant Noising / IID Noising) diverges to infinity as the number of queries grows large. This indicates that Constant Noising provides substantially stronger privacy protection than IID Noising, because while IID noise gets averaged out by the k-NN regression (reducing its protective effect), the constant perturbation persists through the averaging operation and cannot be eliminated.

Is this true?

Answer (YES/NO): YES